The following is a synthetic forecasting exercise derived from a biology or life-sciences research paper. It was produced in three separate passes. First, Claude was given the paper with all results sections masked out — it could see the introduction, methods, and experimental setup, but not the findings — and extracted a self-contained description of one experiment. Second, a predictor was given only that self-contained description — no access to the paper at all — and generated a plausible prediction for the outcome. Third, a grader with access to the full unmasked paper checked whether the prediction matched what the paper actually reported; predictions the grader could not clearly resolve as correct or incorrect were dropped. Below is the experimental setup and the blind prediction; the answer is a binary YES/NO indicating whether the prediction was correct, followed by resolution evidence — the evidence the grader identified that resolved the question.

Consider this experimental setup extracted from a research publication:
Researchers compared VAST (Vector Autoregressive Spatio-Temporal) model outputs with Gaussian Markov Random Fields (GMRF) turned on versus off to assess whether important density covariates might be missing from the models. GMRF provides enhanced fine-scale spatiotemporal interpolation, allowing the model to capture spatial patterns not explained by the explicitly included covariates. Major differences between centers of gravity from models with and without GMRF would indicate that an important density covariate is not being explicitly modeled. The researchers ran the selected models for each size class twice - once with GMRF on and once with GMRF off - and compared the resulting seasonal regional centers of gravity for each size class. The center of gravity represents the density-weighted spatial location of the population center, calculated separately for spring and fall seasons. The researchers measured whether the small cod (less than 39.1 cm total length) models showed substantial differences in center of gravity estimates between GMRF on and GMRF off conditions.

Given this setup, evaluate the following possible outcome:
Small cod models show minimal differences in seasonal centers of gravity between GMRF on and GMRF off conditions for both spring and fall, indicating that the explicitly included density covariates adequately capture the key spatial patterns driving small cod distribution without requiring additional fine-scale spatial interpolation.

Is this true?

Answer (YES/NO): YES